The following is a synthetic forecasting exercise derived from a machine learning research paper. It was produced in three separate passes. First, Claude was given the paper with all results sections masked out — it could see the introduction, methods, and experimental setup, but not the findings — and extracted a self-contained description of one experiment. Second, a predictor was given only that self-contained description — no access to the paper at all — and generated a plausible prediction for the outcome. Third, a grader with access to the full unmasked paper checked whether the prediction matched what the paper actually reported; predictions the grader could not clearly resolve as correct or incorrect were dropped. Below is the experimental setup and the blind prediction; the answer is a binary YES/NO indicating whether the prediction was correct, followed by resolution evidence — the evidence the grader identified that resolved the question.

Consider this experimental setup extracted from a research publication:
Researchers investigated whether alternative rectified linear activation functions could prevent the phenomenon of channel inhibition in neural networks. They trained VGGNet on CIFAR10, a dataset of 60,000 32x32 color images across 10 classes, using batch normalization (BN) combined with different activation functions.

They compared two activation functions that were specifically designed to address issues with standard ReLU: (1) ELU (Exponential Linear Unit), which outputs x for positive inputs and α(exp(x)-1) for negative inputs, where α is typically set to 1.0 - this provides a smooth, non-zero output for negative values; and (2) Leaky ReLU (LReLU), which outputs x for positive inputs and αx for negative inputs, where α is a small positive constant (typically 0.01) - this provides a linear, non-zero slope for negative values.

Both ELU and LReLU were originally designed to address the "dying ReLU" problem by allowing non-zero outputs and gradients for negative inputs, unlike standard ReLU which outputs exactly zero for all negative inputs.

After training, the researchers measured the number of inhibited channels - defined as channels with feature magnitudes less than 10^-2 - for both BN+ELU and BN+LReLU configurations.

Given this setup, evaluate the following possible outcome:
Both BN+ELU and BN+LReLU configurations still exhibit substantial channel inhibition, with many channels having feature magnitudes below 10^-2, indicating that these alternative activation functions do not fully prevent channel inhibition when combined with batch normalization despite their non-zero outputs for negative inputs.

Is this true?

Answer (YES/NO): YES